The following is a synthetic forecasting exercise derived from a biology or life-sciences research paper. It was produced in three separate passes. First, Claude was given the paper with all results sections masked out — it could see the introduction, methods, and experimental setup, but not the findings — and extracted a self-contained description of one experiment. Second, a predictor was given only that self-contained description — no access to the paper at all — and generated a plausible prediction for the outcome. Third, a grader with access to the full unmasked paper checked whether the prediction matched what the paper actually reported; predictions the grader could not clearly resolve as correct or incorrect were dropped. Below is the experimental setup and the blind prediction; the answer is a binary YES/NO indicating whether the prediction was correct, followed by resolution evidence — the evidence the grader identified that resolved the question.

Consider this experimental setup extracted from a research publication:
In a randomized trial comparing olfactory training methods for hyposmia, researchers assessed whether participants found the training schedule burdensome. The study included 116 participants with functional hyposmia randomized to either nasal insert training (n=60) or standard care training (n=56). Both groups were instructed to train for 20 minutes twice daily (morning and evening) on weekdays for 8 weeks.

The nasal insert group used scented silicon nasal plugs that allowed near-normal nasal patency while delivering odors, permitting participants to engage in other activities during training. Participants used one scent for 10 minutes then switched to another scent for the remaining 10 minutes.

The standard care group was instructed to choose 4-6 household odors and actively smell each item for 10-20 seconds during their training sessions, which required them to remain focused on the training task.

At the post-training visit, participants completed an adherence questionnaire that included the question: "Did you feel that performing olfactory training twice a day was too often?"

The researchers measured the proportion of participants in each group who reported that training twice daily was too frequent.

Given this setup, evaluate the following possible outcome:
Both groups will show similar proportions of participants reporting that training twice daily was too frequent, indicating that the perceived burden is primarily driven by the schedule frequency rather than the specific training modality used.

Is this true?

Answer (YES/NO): NO